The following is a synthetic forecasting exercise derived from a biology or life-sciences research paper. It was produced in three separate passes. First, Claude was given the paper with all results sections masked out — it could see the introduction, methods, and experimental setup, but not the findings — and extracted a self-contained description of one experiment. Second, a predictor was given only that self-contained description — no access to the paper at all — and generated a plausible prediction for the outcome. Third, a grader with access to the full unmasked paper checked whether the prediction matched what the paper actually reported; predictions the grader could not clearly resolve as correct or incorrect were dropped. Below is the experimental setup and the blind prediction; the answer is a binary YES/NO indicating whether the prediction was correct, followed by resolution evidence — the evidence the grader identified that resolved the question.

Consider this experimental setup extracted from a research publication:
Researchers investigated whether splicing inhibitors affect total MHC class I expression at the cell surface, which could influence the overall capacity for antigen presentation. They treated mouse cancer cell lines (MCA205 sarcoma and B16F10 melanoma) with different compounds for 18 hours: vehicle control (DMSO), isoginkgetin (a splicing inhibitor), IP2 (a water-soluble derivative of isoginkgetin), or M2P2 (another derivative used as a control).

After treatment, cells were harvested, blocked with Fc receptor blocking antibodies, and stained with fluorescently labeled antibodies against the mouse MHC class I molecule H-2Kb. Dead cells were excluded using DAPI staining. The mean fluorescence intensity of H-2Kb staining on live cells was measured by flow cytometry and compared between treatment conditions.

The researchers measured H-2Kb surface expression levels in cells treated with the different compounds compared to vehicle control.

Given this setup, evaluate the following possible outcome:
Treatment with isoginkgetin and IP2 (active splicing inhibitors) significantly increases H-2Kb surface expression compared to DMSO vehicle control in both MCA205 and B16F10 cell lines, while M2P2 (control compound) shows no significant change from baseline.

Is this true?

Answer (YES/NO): NO